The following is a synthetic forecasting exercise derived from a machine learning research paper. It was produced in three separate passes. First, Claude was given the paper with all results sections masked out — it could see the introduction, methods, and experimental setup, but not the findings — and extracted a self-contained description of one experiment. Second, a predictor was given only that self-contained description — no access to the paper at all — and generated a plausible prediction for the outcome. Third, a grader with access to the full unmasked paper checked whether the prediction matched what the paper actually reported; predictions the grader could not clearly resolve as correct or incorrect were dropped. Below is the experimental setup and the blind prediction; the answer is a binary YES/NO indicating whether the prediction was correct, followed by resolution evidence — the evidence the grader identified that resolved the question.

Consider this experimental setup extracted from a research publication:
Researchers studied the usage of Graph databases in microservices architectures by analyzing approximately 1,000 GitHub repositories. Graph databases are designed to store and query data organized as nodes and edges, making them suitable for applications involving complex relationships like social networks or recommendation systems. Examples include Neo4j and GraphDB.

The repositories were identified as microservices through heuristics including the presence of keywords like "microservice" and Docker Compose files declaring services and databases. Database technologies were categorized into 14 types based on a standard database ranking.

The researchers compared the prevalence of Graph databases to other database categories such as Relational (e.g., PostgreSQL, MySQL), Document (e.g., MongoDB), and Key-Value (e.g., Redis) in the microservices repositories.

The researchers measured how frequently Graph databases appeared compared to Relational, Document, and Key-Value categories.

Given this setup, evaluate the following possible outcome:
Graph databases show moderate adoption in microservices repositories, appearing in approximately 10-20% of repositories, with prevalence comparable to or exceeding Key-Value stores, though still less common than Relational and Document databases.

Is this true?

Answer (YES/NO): NO